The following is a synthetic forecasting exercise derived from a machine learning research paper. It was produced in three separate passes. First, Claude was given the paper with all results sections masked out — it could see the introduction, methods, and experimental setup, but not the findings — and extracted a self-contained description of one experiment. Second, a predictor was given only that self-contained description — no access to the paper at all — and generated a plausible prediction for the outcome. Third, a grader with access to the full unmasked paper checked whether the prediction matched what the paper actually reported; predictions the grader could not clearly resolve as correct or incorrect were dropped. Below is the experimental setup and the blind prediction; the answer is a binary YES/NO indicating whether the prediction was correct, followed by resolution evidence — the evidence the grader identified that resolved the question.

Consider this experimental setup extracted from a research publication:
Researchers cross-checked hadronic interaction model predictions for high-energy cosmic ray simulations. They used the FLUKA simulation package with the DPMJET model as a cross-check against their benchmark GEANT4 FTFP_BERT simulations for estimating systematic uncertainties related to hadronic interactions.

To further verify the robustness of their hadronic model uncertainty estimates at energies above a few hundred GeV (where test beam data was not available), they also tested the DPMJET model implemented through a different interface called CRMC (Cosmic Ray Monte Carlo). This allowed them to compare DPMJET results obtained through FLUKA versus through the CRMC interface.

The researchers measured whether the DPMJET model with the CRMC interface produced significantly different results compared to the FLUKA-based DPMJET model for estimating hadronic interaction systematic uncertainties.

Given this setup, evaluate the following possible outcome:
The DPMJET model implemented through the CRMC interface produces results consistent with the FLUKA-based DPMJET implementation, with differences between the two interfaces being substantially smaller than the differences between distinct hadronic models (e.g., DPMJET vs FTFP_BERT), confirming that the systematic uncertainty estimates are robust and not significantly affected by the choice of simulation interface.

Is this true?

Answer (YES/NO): YES